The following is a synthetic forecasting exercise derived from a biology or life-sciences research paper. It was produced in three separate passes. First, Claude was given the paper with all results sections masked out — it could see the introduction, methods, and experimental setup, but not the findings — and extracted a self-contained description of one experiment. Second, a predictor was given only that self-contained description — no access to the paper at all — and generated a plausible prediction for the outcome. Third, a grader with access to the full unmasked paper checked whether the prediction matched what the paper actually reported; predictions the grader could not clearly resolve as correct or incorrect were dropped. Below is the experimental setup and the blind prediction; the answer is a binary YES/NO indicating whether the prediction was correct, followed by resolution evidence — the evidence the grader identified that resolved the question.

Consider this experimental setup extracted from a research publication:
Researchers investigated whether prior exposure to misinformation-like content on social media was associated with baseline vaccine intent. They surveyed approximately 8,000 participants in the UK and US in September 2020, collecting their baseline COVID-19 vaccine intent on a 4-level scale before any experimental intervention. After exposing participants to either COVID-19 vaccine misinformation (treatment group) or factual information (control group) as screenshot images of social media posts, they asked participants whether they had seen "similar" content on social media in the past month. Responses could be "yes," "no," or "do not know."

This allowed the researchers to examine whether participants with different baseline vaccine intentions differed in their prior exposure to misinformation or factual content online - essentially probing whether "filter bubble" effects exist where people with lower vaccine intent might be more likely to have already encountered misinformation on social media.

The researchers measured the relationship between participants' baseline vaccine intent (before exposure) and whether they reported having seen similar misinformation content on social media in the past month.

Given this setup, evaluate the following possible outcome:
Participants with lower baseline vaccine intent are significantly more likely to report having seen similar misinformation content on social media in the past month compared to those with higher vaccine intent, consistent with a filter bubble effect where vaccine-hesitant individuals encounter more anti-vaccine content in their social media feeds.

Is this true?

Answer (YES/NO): YES